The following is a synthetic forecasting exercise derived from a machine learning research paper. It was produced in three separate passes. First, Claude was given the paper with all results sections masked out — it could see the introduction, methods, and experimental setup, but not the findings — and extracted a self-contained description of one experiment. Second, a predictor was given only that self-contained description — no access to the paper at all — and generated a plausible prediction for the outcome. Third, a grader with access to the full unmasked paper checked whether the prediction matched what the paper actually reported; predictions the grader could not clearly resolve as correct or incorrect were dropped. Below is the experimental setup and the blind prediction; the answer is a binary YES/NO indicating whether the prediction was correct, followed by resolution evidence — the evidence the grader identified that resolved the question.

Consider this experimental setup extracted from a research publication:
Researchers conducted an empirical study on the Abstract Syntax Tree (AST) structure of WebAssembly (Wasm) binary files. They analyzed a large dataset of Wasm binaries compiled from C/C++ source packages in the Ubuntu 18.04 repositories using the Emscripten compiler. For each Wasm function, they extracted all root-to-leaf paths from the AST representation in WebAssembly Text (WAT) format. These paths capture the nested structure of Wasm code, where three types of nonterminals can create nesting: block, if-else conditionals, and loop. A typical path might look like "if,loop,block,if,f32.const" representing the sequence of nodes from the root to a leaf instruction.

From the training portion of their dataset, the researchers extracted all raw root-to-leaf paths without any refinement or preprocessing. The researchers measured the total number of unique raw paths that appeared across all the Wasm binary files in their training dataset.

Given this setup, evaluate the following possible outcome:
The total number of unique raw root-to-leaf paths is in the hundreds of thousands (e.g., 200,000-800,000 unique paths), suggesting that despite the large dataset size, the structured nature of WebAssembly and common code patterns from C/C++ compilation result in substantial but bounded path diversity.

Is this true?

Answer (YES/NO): NO